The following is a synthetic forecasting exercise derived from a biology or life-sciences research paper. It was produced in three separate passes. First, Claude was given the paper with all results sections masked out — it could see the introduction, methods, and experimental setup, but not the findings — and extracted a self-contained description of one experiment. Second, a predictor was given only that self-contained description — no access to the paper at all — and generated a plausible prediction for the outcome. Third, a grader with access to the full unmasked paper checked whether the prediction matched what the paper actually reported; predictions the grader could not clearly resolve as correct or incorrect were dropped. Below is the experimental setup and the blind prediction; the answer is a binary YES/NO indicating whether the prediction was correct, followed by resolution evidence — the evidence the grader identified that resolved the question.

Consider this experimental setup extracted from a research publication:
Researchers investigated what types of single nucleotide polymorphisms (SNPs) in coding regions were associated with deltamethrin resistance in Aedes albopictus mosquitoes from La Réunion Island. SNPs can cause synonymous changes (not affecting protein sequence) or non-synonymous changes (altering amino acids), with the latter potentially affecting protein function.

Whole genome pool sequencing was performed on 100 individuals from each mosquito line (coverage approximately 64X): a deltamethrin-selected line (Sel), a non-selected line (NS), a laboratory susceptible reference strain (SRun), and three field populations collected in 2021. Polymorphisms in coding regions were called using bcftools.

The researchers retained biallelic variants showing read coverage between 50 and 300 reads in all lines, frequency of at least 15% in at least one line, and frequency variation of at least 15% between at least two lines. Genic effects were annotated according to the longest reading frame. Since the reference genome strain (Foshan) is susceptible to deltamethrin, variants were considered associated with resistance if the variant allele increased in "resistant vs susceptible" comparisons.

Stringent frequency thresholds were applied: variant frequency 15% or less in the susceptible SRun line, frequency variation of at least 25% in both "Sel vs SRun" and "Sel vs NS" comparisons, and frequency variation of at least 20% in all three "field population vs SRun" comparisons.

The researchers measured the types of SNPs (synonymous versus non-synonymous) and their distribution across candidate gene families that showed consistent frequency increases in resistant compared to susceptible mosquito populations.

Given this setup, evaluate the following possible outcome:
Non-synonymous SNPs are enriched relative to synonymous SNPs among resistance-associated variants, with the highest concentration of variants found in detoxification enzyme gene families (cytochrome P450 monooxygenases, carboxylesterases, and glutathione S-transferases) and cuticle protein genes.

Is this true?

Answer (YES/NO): NO